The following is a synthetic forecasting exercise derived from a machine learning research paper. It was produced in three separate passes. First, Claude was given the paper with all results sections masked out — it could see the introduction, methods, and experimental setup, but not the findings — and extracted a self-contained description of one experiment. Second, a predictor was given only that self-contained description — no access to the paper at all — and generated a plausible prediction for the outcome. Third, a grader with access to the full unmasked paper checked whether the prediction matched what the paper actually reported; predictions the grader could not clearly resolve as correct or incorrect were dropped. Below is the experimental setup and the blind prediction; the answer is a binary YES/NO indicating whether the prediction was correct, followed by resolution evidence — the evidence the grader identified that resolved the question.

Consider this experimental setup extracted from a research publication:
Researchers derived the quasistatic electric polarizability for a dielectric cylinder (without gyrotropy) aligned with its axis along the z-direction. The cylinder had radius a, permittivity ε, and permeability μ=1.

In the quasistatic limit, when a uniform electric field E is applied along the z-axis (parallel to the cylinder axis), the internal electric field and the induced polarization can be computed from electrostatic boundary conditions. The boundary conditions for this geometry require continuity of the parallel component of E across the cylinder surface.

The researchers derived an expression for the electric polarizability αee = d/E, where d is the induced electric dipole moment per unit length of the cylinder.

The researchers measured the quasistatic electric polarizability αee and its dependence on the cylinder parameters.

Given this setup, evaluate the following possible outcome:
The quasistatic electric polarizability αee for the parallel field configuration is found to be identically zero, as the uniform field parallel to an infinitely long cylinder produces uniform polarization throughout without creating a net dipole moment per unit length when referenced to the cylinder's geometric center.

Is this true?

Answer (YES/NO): NO